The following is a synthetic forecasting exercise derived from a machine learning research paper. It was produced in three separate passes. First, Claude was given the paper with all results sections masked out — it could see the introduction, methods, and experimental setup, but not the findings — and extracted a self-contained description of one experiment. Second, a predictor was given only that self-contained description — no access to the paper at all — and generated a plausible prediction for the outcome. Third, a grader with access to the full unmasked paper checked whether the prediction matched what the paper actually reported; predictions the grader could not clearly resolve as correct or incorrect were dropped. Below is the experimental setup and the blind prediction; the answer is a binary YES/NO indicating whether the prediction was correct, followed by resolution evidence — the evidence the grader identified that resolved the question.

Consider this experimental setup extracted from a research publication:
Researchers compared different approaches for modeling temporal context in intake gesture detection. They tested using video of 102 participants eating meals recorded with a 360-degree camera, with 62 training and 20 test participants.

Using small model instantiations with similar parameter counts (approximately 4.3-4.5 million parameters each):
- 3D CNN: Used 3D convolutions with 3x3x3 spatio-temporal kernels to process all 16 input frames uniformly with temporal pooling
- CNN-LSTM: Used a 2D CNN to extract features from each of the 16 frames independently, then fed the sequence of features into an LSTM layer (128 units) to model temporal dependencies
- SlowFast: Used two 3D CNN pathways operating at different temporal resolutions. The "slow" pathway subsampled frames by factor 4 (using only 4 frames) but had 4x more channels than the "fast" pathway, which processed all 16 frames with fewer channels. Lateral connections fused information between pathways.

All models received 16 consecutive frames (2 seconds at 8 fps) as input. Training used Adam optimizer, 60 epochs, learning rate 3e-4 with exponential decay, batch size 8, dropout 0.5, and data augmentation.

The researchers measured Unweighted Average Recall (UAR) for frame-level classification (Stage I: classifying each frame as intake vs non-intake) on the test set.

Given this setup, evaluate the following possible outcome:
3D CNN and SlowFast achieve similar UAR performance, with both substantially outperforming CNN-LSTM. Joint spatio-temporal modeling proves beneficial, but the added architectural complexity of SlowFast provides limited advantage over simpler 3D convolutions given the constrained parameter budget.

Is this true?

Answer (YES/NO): NO